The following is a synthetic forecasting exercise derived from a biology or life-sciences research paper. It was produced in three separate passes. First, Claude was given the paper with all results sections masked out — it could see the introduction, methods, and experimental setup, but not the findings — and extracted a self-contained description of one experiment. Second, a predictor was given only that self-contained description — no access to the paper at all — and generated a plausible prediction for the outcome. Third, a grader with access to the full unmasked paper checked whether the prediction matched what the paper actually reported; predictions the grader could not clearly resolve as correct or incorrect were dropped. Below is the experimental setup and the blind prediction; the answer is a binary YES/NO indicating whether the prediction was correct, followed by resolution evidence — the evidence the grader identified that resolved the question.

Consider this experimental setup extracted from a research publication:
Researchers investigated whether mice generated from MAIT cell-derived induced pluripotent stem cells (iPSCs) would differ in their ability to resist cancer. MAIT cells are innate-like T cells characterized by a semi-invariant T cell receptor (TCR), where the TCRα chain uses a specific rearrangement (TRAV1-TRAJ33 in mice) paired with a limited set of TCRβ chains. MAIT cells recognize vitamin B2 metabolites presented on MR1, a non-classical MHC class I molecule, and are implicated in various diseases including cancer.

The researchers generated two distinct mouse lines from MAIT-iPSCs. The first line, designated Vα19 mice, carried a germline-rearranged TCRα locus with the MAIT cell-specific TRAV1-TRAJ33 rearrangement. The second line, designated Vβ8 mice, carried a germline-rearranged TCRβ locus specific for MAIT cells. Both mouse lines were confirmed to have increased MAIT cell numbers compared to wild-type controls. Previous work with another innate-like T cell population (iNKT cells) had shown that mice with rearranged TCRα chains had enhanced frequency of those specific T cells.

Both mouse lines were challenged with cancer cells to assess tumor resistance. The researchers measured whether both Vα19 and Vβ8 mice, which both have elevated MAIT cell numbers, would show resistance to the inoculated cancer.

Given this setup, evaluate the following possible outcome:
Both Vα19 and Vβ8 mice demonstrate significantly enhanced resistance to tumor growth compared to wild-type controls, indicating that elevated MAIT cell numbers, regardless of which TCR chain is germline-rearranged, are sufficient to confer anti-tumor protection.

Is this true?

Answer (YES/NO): NO